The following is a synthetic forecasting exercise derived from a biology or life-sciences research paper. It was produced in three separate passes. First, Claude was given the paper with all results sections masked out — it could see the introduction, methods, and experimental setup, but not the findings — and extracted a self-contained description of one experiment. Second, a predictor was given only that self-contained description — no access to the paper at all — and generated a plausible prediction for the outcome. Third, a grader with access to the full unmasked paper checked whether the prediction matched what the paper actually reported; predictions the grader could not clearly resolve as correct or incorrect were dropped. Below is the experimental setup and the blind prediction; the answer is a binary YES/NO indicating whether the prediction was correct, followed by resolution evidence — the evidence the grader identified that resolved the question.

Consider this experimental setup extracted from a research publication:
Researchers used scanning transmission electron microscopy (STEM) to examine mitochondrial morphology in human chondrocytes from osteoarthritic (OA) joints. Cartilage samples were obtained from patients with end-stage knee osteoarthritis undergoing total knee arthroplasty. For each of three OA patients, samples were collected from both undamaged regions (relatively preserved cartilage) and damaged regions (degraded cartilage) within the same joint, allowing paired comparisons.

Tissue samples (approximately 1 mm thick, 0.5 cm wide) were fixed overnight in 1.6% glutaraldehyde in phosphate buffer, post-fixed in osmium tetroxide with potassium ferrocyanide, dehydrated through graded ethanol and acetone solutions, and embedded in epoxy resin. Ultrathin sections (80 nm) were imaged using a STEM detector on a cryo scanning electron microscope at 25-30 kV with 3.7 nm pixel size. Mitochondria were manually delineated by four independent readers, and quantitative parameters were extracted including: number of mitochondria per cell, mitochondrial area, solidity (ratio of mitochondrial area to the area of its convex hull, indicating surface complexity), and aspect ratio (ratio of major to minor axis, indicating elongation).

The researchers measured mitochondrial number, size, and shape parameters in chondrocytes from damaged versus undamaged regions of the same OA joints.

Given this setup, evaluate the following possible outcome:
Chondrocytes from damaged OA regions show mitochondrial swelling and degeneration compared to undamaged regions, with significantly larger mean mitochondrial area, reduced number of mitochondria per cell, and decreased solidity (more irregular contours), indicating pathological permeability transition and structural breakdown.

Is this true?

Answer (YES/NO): NO